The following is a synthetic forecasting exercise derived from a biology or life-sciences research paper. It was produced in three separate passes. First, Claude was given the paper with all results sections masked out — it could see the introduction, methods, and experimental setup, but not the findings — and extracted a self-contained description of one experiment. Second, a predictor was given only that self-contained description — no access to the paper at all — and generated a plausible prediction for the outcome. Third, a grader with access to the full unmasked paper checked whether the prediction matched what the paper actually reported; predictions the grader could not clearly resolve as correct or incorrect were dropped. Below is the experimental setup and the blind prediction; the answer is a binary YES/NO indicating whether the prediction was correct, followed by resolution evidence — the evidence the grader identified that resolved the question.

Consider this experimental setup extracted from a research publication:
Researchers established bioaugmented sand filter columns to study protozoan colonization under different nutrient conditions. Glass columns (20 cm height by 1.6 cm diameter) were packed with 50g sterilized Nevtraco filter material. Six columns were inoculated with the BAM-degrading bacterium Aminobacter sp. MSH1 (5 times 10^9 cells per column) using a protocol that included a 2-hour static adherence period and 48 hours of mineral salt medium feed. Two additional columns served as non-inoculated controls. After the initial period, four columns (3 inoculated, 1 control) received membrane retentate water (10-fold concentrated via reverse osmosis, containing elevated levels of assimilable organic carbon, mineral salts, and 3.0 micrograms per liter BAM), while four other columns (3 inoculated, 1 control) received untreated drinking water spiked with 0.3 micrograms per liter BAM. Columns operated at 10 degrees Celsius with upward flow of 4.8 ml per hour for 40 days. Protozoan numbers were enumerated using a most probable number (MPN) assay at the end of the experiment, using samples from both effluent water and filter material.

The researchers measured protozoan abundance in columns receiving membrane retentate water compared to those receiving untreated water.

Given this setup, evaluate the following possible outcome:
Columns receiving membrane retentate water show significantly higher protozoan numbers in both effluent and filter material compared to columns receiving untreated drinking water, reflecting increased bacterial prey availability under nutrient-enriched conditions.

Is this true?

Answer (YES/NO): NO